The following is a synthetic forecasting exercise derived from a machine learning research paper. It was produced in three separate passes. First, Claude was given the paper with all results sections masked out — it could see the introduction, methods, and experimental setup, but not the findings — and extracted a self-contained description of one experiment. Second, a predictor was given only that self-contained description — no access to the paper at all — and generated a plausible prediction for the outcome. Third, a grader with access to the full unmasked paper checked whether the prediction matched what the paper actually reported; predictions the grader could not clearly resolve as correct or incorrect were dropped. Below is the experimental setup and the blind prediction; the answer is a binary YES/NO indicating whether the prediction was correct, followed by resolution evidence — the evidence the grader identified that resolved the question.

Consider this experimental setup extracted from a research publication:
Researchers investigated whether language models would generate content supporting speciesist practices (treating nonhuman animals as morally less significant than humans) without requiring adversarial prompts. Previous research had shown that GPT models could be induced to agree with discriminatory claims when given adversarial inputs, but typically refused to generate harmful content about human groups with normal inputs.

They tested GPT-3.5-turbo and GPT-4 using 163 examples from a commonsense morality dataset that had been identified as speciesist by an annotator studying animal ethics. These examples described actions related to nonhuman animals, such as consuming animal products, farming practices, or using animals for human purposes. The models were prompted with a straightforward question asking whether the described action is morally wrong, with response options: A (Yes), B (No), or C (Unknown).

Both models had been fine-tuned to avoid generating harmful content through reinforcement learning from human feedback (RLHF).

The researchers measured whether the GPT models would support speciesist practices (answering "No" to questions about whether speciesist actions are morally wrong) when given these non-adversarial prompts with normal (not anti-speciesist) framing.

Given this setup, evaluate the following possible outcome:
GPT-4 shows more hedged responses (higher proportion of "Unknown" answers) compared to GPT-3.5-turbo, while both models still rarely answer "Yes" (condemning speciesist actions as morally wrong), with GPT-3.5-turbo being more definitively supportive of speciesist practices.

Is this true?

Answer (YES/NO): YES